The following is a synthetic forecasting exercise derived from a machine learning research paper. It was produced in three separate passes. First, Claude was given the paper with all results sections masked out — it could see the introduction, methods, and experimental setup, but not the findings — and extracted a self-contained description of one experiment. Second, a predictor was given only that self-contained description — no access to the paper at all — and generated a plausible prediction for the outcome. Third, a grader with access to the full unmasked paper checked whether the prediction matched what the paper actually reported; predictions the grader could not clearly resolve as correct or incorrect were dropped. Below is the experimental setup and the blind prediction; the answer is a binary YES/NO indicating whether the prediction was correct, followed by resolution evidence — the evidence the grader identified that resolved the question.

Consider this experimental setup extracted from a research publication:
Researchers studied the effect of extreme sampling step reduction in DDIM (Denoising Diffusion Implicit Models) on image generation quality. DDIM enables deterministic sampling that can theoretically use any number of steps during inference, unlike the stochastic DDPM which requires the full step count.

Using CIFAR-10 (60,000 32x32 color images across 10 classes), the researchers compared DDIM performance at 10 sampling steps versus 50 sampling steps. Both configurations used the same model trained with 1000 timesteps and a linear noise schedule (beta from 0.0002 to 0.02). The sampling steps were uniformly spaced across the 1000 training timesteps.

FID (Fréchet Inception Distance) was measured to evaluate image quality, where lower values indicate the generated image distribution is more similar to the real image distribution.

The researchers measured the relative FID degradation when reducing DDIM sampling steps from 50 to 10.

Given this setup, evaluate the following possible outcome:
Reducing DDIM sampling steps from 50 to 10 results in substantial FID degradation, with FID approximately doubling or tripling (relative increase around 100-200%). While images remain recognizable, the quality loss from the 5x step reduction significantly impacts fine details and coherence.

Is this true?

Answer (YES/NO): YES